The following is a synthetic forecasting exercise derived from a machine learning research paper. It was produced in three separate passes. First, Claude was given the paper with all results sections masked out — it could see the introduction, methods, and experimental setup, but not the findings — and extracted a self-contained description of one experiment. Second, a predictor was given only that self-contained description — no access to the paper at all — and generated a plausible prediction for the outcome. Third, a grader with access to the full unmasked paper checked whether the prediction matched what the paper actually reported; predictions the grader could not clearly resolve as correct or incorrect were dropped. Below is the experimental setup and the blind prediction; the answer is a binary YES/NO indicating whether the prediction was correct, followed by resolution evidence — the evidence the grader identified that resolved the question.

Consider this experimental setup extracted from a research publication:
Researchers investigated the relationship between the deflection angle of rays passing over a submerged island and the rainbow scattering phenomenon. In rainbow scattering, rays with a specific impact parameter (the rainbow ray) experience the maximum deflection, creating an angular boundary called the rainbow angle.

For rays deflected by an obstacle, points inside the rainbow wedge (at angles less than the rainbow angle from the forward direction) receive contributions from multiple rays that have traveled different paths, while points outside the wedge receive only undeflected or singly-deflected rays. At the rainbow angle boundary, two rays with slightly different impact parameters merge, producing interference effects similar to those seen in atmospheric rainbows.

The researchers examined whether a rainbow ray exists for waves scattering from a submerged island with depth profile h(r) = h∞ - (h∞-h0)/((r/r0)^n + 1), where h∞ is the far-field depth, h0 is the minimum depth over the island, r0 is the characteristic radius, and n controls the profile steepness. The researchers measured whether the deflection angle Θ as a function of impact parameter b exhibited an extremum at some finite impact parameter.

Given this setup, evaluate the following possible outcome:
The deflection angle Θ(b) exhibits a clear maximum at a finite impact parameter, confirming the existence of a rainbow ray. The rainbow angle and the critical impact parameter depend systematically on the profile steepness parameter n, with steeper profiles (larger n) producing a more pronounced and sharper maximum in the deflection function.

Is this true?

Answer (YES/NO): NO